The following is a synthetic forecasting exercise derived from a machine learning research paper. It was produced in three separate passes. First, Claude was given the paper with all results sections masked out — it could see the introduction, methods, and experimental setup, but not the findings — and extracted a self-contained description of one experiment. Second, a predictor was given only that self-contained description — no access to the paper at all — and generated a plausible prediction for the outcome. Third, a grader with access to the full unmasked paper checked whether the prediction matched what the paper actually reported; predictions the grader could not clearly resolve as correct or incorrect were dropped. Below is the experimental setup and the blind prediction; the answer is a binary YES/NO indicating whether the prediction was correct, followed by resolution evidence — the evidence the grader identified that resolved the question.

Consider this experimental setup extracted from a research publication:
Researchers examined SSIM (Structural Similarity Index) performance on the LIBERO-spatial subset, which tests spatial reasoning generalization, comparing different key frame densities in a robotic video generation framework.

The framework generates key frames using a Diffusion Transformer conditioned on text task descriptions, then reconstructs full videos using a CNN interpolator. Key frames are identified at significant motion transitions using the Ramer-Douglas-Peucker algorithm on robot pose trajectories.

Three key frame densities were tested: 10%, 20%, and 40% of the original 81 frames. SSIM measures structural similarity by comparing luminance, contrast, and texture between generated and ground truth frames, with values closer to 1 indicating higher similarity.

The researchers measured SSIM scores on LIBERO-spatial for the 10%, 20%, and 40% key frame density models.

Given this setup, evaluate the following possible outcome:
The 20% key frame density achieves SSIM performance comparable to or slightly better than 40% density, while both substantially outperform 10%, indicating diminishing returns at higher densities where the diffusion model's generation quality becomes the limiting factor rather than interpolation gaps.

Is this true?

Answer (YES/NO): NO